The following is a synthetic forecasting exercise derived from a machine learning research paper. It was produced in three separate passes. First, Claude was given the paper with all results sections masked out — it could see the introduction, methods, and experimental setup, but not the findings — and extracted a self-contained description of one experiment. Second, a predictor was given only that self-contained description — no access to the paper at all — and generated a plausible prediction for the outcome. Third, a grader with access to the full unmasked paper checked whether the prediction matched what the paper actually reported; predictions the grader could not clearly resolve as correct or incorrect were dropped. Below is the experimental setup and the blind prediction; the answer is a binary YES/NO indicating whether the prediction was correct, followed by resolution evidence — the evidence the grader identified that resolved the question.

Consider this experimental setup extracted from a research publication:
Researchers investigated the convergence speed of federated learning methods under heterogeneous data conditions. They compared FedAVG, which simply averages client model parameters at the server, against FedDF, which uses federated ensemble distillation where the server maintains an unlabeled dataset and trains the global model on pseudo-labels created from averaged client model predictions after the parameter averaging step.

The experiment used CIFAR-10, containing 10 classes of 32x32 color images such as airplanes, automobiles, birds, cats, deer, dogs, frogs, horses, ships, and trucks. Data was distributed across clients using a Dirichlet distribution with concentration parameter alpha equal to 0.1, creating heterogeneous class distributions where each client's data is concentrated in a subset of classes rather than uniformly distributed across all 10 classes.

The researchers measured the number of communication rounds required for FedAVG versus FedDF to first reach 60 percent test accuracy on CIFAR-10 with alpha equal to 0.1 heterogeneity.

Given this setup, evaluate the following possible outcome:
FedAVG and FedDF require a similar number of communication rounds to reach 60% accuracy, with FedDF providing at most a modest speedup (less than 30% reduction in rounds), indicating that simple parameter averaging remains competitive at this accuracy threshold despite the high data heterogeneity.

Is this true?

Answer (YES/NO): NO